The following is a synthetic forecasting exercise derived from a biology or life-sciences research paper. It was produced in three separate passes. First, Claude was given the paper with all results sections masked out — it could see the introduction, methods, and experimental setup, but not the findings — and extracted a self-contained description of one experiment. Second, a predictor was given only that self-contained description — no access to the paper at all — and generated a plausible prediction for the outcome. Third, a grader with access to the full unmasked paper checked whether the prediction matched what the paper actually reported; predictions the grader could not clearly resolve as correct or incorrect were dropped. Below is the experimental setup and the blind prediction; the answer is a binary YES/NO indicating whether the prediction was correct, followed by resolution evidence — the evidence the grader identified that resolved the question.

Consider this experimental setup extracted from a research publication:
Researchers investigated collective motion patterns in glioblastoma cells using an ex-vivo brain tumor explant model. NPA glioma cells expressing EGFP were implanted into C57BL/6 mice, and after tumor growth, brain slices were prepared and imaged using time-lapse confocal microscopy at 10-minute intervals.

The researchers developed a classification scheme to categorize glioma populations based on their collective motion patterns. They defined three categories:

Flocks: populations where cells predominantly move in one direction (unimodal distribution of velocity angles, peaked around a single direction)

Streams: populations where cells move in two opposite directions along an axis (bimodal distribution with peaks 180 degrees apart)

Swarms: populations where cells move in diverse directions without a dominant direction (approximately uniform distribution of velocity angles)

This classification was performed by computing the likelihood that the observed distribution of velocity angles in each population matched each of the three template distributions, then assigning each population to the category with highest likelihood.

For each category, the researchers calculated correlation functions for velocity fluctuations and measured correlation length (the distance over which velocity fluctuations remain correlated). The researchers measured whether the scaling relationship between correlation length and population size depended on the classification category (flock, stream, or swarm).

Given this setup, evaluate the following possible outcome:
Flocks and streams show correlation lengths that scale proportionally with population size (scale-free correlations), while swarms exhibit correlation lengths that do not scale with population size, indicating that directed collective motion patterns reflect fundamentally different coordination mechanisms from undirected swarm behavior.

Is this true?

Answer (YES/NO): NO